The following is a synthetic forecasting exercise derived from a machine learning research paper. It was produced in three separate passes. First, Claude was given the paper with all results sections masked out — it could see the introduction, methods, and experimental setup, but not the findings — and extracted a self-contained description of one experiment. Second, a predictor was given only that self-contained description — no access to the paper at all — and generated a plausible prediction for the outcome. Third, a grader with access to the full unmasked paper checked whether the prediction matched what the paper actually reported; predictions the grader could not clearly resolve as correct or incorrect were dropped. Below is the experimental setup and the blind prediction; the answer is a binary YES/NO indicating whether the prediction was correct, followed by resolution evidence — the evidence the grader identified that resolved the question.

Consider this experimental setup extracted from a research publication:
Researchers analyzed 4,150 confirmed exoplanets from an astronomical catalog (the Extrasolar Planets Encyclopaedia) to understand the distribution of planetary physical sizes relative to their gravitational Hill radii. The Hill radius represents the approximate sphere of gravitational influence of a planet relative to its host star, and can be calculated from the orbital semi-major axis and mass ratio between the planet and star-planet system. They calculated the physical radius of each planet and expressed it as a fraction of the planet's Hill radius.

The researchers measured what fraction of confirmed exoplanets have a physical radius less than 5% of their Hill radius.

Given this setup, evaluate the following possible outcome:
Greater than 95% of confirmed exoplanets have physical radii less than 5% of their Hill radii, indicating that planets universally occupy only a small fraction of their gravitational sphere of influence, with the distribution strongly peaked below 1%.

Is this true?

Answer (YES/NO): NO